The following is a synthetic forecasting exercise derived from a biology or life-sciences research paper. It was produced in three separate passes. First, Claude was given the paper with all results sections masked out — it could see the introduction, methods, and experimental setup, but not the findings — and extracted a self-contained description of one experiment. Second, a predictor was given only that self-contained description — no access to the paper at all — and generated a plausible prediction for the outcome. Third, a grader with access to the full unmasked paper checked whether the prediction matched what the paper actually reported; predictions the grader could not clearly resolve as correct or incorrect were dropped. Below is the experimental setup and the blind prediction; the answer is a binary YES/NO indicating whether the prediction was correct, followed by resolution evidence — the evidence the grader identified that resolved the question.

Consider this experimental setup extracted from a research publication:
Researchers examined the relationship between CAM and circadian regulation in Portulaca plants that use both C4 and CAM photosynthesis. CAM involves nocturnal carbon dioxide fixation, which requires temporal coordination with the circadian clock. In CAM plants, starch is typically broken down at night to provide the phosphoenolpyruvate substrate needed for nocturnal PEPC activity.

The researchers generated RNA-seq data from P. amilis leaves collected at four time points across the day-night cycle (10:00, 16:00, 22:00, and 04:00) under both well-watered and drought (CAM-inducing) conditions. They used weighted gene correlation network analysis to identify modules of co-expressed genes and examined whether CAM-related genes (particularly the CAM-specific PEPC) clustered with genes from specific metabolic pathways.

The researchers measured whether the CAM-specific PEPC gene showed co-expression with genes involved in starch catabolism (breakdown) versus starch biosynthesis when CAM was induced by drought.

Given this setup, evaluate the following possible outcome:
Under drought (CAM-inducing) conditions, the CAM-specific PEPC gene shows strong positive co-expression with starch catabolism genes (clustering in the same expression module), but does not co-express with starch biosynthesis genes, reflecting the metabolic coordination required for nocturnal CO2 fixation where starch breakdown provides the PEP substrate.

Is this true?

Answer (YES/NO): NO